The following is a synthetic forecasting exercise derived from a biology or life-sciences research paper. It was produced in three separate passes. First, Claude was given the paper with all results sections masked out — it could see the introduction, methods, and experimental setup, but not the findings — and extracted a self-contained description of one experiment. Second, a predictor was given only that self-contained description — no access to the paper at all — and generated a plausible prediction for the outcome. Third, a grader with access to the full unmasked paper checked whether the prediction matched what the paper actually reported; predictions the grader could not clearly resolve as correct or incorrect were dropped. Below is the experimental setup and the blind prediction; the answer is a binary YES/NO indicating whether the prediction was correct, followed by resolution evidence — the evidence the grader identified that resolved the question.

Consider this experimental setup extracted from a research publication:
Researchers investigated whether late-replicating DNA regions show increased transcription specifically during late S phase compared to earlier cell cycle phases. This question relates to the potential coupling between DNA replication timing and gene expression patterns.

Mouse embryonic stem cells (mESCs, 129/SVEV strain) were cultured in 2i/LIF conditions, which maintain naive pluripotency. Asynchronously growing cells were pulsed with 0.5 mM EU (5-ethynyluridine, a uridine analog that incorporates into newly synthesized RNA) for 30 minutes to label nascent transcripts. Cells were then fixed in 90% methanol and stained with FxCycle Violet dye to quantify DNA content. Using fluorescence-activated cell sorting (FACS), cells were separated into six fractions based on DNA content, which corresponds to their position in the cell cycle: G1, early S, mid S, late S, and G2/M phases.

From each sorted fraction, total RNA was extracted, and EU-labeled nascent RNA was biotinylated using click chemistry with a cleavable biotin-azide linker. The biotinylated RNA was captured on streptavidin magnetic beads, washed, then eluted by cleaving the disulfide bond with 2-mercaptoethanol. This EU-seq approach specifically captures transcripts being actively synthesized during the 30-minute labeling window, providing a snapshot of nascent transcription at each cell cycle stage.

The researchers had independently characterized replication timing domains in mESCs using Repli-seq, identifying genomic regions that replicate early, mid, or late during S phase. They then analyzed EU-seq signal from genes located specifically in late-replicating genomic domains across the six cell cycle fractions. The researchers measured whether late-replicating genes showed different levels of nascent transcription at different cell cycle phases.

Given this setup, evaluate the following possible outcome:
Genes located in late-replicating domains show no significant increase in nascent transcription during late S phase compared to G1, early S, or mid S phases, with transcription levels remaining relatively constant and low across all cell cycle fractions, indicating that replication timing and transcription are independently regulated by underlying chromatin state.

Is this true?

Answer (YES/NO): YES